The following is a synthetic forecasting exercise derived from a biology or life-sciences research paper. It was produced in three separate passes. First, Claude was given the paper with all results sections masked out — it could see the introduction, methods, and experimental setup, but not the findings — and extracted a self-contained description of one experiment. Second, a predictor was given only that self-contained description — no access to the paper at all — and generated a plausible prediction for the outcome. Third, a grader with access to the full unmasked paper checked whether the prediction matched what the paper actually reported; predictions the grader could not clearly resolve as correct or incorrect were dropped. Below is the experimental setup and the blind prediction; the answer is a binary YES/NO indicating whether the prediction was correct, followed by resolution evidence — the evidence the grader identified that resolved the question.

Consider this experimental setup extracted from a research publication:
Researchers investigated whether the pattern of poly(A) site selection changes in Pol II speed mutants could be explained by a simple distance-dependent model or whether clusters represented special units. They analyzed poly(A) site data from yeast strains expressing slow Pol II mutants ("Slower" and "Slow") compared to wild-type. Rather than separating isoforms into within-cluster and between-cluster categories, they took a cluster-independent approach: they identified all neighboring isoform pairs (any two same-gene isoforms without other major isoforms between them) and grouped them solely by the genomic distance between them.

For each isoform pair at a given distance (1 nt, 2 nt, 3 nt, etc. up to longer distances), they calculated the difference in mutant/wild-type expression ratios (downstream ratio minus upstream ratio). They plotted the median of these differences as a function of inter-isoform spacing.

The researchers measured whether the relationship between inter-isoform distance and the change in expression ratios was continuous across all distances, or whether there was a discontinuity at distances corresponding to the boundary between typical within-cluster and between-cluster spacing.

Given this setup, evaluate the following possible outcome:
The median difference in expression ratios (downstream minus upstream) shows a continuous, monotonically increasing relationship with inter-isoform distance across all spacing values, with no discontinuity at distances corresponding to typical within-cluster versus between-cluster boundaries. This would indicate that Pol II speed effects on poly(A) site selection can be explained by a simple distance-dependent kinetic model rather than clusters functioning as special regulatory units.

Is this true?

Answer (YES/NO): NO